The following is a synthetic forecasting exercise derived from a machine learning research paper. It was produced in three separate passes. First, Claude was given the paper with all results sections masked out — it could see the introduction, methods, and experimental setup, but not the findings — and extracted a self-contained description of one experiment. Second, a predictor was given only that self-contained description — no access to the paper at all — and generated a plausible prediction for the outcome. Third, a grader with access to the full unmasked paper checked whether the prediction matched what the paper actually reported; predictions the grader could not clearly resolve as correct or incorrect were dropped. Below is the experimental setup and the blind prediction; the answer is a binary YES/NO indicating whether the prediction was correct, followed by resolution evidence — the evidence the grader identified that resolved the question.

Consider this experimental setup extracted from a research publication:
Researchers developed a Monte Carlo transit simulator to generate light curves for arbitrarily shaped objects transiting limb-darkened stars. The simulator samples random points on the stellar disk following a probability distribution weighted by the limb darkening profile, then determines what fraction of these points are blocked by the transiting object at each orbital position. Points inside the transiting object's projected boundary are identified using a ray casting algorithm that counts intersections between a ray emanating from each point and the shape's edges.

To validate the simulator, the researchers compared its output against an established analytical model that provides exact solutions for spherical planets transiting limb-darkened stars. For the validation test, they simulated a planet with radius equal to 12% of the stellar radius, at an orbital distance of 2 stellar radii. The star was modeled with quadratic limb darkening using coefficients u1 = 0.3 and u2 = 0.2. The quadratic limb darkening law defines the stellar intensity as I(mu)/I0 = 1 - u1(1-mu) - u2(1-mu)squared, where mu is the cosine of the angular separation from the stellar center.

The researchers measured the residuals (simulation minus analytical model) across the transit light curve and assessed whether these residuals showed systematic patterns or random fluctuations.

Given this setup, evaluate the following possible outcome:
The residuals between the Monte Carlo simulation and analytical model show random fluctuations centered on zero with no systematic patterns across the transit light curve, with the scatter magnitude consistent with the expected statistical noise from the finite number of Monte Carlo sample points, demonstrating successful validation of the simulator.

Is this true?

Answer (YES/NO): YES